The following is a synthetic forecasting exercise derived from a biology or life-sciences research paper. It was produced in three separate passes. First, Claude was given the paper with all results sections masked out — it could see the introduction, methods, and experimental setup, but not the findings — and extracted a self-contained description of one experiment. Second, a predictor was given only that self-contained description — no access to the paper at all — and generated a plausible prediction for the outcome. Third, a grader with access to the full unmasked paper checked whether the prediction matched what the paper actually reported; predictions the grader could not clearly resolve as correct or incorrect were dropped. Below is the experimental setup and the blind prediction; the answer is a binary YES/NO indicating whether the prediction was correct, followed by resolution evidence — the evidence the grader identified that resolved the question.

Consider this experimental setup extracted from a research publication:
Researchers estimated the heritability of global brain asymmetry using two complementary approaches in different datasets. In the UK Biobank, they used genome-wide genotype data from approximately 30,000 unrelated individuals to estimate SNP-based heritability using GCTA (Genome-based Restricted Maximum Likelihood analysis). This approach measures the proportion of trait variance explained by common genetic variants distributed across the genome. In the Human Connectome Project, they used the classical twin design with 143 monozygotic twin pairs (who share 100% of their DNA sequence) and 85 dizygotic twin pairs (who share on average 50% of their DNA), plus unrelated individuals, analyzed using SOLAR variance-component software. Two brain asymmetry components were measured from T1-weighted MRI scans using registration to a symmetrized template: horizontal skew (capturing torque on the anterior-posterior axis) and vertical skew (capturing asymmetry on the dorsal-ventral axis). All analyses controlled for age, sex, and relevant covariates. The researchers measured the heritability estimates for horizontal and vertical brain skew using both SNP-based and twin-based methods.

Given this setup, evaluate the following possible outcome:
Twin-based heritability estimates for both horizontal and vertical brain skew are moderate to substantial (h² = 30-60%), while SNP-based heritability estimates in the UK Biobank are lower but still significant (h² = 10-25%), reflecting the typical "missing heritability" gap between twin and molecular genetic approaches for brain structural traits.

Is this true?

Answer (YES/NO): NO